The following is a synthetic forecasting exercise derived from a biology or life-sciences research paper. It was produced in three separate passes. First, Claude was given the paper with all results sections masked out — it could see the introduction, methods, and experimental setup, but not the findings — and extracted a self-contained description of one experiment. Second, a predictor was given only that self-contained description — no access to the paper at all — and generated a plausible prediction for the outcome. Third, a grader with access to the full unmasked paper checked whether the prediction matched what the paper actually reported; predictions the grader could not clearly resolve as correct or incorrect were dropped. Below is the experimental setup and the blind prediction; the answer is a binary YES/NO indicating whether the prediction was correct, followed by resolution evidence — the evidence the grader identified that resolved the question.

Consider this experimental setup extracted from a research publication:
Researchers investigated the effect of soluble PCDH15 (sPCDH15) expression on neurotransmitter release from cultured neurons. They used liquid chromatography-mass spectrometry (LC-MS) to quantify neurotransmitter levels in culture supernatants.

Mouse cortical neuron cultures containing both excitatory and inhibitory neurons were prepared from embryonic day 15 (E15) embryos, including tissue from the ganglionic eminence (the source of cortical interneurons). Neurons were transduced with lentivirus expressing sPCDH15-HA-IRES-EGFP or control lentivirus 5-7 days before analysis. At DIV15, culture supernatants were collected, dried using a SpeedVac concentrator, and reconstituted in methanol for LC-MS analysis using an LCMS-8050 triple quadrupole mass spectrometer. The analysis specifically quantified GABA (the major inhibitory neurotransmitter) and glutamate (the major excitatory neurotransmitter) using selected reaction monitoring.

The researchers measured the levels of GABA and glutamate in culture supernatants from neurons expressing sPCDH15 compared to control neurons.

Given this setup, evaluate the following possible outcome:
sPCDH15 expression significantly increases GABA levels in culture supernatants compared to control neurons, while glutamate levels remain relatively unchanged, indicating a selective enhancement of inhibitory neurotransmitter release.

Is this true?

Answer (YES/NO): NO